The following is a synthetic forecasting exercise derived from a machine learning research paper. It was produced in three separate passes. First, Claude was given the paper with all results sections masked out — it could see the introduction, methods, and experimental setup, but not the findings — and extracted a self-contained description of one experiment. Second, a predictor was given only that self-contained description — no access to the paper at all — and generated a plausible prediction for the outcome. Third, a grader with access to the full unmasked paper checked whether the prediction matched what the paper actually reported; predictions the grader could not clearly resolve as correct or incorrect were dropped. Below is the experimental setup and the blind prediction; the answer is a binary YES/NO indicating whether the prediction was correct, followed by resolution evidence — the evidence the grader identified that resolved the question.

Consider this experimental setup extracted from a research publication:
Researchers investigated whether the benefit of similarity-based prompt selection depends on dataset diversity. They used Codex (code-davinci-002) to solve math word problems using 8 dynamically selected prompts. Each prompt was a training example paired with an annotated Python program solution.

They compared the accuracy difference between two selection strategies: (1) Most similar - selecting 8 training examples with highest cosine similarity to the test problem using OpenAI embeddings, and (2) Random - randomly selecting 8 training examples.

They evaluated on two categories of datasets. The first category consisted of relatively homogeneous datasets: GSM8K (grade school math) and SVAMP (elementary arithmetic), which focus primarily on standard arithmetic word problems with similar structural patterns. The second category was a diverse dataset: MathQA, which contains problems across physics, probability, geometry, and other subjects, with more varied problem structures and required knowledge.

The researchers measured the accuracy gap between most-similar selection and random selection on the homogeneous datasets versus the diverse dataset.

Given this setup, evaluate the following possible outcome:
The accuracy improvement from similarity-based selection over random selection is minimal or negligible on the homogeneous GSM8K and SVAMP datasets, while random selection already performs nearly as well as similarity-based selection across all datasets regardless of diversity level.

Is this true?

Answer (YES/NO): NO